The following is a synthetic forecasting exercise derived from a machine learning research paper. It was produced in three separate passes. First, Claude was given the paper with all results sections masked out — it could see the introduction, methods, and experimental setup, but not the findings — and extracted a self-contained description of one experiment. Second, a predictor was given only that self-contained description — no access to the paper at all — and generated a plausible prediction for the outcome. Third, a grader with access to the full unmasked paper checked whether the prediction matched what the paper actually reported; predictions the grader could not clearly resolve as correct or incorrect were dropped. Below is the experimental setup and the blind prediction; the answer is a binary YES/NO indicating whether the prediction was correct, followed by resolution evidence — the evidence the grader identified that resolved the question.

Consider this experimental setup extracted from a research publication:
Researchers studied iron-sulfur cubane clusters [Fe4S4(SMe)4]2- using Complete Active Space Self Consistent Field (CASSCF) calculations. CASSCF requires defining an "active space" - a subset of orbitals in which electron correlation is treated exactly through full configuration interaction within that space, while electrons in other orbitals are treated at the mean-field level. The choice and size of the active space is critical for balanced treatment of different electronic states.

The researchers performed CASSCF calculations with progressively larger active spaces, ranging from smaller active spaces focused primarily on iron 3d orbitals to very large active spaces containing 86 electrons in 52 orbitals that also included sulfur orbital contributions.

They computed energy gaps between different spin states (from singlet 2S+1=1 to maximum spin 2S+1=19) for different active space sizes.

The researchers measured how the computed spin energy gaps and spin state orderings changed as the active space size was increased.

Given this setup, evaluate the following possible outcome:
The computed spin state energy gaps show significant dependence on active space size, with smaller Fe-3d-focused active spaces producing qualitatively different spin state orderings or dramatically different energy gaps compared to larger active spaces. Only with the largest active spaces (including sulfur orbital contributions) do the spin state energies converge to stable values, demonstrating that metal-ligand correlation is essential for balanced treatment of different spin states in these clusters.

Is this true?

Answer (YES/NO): NO